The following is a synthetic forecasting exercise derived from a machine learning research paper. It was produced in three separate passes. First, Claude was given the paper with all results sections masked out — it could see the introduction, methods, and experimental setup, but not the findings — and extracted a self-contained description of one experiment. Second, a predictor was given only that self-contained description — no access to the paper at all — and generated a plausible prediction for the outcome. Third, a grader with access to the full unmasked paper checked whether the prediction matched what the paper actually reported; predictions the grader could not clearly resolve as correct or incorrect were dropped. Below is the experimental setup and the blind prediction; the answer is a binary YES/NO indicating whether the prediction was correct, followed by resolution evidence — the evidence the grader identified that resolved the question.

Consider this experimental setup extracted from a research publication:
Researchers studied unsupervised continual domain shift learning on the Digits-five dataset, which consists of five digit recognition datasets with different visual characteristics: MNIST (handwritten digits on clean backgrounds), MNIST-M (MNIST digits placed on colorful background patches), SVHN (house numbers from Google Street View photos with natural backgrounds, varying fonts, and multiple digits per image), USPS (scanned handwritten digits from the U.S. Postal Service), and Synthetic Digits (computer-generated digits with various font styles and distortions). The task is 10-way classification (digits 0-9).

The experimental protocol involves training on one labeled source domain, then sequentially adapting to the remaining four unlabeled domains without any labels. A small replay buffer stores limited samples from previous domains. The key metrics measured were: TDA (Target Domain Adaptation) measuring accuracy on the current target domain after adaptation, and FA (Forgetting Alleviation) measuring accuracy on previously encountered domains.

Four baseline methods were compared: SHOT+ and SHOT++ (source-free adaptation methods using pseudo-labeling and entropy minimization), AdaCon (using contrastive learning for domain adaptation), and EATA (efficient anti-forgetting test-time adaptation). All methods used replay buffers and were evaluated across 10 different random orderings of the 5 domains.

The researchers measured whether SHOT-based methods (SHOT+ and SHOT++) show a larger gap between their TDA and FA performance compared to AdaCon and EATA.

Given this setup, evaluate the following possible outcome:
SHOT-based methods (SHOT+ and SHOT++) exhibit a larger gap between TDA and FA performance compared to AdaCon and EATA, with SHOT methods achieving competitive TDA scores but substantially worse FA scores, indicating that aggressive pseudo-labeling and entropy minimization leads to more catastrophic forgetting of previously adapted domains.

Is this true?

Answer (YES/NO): YES